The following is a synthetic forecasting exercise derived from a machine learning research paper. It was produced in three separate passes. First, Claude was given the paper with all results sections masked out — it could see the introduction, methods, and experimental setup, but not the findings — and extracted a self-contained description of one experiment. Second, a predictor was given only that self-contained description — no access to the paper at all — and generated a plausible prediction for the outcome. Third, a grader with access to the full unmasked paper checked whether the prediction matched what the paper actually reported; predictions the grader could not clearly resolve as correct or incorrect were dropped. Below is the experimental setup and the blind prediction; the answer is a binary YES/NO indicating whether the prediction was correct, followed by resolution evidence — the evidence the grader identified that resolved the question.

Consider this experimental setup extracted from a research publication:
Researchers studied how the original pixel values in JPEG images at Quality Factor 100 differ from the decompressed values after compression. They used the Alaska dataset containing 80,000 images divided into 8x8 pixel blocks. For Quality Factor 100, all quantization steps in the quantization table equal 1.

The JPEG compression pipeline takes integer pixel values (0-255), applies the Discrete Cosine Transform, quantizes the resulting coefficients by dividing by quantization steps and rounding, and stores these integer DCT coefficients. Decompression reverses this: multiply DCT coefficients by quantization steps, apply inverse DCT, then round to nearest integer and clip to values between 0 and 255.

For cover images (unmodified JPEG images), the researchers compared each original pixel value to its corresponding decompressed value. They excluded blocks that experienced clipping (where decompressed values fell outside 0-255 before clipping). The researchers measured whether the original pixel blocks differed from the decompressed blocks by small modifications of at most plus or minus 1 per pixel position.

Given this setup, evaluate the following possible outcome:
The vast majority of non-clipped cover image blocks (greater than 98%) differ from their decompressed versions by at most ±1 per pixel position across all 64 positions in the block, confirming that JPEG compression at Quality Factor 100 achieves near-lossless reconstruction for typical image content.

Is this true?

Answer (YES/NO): YES